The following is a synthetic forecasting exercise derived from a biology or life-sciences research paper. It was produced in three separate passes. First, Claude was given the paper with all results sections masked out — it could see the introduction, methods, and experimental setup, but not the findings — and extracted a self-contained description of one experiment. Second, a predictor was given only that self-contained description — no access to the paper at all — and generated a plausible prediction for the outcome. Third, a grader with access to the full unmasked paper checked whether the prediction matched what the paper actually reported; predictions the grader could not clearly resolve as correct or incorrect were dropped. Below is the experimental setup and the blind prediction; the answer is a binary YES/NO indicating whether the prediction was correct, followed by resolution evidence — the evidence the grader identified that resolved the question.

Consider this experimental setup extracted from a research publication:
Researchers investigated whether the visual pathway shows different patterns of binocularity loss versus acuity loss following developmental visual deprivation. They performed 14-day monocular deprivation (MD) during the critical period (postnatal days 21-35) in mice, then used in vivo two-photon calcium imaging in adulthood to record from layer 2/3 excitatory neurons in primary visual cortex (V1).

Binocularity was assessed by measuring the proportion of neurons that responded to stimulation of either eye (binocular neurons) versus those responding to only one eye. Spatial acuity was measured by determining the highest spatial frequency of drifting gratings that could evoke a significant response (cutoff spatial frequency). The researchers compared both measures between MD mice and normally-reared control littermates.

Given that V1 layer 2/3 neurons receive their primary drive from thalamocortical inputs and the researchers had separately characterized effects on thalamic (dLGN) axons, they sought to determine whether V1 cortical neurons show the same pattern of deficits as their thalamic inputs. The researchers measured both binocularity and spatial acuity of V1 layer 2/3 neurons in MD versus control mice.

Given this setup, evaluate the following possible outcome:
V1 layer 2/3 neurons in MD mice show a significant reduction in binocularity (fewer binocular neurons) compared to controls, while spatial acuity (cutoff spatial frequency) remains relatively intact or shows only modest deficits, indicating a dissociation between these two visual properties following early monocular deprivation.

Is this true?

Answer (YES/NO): NO